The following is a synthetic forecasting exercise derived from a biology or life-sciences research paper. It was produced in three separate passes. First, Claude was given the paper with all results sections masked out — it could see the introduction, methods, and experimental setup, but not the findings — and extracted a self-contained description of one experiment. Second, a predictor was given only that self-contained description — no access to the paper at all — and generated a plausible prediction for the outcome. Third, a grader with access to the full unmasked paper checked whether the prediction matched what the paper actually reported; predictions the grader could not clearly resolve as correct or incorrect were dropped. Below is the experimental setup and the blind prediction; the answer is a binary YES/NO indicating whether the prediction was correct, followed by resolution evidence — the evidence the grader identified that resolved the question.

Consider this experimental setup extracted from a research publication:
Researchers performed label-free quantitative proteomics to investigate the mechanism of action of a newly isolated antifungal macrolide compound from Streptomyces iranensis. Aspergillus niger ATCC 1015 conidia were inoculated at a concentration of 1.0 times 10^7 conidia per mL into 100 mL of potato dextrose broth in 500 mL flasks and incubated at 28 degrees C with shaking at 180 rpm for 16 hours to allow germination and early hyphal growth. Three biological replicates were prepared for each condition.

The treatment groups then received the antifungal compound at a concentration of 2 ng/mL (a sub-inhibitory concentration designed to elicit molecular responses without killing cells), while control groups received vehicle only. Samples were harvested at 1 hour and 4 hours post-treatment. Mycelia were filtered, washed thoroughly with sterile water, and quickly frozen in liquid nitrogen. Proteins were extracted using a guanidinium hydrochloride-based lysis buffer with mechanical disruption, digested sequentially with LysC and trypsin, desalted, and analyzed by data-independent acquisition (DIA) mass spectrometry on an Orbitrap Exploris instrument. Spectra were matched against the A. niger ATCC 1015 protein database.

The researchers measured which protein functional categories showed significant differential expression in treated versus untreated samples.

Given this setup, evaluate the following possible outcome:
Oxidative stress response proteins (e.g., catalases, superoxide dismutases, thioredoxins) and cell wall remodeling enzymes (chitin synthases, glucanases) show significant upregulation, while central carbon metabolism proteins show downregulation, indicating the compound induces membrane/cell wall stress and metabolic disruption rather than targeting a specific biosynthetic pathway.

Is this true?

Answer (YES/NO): NO